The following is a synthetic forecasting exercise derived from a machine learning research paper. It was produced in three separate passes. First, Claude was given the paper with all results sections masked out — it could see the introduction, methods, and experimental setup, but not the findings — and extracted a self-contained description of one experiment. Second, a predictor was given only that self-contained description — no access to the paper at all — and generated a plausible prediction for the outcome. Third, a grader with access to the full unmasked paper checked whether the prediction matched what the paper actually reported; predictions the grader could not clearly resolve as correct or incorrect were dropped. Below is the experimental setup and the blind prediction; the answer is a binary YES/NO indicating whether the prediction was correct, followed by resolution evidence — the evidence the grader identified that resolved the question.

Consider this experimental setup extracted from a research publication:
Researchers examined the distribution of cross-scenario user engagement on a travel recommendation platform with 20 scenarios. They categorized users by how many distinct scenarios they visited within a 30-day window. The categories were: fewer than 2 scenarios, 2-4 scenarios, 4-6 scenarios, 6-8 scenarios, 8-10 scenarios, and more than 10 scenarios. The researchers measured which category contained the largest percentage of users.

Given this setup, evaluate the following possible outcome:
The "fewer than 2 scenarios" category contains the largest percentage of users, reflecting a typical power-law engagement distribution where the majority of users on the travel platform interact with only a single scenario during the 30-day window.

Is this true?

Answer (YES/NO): NO